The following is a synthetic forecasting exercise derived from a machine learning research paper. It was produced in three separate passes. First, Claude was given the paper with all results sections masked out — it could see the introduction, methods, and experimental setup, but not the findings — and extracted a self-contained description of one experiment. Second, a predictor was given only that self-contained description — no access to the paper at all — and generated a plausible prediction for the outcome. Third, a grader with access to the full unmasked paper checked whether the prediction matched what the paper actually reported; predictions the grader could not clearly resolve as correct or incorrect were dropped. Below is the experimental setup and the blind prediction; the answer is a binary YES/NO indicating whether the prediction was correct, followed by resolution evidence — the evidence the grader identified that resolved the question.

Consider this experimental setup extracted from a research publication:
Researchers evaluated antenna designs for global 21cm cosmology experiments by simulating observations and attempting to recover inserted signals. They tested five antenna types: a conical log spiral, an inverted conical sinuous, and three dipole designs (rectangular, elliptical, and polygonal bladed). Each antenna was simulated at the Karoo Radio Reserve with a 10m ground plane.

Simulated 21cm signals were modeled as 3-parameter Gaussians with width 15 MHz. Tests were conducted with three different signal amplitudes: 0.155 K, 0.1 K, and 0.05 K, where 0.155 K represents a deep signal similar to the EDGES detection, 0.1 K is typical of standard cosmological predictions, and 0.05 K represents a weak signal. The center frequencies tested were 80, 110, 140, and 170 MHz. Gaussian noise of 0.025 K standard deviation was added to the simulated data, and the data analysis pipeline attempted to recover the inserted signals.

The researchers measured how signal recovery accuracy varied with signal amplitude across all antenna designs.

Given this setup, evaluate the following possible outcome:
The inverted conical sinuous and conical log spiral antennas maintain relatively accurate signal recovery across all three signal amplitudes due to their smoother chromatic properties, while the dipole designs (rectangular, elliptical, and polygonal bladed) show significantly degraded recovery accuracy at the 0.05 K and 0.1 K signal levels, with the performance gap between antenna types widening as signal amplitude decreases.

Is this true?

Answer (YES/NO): NO